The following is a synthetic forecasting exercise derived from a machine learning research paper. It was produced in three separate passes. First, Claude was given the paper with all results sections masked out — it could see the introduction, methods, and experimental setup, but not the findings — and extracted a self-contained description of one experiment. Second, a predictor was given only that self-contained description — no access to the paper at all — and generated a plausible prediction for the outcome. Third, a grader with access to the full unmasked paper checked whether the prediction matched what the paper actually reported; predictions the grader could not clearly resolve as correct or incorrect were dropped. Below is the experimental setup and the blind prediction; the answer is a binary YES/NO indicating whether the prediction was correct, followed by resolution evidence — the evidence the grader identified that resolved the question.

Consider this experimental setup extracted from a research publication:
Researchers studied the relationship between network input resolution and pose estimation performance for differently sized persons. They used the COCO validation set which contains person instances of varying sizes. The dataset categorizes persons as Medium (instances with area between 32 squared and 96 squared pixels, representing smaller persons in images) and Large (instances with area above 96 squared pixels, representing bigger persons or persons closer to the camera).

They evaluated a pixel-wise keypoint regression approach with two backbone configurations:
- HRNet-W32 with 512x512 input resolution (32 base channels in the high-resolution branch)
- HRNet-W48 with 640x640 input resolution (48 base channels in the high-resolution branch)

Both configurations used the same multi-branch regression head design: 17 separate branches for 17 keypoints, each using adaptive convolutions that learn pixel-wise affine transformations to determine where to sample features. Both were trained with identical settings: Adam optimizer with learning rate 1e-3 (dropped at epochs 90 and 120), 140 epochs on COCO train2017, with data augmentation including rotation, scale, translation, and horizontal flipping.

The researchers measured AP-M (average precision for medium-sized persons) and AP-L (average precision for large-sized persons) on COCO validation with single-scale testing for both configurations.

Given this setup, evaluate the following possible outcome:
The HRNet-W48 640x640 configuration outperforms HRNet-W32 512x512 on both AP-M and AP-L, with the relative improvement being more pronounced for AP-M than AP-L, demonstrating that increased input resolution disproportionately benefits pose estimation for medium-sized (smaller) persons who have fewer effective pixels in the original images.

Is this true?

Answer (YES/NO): YES